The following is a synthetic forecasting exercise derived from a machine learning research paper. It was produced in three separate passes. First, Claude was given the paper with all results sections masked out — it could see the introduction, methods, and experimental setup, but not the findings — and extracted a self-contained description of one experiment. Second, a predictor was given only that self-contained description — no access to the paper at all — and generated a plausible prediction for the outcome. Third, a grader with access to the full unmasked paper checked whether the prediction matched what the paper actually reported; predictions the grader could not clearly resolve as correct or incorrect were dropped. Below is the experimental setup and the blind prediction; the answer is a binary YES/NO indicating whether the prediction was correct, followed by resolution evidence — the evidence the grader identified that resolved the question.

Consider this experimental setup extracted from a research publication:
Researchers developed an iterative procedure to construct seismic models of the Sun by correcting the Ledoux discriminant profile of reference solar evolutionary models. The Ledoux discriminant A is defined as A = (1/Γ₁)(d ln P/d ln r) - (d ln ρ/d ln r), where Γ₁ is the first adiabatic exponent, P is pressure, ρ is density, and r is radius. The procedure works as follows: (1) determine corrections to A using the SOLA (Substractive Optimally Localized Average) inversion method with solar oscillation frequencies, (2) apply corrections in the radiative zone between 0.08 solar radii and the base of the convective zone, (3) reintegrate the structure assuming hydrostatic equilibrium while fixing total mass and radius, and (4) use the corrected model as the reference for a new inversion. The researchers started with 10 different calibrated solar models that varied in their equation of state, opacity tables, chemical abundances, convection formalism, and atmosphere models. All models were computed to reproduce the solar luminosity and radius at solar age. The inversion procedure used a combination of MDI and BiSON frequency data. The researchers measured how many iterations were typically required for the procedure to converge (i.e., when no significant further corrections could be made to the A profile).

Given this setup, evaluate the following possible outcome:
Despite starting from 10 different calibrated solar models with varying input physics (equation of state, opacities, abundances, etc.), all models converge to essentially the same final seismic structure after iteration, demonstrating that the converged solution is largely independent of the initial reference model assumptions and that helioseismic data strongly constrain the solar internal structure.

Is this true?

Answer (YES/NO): YES